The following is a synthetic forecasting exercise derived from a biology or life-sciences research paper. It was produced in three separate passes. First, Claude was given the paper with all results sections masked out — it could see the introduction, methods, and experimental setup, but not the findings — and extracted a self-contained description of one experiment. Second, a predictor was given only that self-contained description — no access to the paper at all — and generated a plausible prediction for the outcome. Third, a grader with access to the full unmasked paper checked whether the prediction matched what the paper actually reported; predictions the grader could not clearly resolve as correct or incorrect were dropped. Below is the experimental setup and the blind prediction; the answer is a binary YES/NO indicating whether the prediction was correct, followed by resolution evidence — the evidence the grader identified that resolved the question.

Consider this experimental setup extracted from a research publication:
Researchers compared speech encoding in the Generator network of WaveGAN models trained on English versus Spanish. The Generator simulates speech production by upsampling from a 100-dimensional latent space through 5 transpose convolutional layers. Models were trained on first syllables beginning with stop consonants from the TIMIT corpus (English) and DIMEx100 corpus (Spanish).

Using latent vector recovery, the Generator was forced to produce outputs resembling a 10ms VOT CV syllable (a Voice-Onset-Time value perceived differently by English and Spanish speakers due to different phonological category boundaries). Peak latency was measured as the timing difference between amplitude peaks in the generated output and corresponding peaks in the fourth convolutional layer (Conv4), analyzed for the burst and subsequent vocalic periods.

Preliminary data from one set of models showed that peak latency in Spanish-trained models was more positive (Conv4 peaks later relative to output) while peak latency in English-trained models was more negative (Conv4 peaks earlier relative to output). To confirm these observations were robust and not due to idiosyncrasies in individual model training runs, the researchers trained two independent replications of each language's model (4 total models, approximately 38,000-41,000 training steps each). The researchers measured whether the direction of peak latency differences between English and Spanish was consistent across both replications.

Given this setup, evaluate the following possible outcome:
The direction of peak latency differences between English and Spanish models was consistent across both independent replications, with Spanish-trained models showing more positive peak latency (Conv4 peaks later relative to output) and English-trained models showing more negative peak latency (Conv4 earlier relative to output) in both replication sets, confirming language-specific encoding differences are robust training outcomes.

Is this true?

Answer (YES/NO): YES